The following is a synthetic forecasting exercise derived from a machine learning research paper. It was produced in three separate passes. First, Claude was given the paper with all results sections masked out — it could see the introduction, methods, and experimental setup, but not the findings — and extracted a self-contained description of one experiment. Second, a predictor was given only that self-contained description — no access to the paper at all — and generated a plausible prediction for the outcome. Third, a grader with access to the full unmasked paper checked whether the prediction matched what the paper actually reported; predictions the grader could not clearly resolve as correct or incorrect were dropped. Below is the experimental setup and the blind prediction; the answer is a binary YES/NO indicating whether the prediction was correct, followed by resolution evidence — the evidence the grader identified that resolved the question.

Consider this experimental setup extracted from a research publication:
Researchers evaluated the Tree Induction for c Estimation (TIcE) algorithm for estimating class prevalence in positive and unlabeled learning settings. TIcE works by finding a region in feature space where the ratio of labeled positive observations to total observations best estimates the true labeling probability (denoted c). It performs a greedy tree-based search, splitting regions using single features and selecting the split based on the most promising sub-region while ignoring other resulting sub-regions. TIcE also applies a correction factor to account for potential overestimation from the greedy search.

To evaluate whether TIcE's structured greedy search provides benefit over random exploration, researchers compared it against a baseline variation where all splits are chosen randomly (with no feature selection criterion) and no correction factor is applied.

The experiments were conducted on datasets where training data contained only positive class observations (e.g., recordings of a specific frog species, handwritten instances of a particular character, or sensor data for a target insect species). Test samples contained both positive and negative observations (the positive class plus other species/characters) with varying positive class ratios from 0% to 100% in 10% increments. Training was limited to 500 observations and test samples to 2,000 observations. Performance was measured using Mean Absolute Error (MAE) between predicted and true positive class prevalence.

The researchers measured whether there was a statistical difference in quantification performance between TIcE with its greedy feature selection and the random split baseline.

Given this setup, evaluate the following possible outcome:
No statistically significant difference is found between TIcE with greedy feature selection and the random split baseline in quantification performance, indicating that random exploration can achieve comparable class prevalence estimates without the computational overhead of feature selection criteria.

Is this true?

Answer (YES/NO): YES